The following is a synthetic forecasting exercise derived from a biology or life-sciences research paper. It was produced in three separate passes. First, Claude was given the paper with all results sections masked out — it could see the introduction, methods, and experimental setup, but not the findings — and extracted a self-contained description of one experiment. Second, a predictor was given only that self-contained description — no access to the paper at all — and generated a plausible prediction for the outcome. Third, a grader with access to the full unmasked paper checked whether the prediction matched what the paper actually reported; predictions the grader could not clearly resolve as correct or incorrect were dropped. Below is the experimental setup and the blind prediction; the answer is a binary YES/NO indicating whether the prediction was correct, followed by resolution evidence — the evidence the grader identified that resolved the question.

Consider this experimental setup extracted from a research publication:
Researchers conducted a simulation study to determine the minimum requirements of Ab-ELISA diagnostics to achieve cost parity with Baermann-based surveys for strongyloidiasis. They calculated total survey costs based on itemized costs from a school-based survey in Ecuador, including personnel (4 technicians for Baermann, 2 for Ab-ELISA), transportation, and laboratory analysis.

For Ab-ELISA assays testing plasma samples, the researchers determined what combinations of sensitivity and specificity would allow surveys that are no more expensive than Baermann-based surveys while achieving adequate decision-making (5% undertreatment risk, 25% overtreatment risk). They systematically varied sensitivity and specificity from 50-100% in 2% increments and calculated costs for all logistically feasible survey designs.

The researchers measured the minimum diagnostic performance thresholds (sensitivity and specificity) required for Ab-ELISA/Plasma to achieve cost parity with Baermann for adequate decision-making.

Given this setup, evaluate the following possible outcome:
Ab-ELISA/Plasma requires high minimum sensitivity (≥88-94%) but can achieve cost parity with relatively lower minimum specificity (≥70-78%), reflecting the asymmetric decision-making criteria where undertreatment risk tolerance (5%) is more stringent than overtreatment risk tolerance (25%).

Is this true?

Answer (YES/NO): NO